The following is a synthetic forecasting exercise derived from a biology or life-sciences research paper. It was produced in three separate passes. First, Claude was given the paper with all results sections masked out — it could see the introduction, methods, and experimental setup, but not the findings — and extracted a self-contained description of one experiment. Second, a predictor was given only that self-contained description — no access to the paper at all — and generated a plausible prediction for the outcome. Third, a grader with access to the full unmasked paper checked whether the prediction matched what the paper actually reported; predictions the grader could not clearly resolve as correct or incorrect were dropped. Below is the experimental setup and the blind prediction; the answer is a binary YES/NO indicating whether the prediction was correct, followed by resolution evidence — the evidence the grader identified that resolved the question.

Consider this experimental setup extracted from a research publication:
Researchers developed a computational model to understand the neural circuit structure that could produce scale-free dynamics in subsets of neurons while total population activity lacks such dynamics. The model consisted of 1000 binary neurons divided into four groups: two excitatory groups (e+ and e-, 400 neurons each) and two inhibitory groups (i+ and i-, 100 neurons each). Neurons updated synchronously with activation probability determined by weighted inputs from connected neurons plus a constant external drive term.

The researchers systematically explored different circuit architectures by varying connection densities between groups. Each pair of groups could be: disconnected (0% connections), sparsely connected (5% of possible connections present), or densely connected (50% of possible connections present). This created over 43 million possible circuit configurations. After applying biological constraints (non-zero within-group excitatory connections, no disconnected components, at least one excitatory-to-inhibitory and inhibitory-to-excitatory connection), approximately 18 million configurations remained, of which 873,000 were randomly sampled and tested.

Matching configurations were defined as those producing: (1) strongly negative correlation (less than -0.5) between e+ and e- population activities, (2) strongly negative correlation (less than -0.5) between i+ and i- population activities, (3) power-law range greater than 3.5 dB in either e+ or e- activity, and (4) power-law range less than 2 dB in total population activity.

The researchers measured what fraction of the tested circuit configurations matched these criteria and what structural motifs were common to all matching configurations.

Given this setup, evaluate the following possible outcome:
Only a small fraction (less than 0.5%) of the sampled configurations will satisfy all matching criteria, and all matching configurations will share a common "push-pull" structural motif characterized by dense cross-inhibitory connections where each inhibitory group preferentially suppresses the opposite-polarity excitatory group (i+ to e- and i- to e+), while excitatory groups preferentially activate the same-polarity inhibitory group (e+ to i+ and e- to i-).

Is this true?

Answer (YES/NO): NO